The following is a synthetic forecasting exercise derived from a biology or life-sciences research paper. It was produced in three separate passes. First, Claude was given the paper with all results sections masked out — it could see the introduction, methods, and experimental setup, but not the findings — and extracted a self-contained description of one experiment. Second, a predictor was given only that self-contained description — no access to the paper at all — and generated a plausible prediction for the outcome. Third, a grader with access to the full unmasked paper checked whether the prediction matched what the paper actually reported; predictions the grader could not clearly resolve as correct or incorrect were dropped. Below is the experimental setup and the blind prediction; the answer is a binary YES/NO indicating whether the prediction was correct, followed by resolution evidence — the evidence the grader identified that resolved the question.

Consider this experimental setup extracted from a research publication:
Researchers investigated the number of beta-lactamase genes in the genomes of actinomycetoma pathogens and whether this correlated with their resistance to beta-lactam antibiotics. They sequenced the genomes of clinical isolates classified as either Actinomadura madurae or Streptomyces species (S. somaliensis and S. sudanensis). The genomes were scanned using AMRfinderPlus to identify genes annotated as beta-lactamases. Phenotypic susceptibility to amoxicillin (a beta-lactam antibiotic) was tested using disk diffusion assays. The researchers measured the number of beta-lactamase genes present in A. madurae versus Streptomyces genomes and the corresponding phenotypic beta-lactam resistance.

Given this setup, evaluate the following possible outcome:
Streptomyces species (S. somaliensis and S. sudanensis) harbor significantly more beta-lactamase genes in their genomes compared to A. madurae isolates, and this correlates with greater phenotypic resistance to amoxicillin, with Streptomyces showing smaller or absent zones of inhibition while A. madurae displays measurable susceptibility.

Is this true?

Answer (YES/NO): NO